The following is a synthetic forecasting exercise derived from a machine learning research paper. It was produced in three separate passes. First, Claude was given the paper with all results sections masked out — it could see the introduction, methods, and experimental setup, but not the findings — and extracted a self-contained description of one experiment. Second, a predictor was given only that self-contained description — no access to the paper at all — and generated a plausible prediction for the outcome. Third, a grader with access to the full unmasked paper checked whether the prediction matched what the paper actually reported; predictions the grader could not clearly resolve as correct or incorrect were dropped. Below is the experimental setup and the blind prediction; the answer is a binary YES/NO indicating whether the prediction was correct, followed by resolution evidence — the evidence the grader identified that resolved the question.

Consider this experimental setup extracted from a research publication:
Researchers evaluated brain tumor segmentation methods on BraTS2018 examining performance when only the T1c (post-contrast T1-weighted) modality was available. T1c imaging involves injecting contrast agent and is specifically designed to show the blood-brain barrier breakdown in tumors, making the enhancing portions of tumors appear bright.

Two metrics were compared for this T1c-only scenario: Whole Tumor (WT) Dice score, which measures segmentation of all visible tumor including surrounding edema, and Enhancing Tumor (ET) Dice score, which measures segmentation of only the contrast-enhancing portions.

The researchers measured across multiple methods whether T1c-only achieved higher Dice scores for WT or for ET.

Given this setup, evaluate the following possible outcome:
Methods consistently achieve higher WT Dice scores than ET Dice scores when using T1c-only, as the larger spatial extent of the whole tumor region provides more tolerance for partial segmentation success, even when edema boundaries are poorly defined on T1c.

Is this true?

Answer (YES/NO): NO